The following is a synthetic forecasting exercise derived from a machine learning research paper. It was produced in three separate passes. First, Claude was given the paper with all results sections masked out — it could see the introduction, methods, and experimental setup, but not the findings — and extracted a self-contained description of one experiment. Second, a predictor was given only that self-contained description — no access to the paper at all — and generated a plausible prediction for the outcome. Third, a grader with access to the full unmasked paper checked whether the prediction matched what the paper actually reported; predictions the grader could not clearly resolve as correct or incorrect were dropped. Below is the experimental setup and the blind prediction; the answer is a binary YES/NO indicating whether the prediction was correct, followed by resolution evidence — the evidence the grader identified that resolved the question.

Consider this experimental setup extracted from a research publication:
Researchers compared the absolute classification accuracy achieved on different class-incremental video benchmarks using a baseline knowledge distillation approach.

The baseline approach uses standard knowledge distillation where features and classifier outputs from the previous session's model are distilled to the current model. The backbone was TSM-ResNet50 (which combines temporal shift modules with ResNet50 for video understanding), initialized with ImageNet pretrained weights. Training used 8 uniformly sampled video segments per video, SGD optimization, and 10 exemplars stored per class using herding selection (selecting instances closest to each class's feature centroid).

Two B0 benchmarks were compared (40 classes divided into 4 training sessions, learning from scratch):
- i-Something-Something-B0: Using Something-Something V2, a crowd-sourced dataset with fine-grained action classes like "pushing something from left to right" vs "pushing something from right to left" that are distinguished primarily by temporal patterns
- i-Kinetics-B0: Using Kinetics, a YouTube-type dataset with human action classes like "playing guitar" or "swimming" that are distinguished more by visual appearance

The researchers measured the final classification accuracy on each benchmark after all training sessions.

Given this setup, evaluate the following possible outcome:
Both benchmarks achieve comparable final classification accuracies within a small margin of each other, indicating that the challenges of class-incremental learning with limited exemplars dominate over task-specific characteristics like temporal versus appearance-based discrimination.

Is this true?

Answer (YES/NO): NO